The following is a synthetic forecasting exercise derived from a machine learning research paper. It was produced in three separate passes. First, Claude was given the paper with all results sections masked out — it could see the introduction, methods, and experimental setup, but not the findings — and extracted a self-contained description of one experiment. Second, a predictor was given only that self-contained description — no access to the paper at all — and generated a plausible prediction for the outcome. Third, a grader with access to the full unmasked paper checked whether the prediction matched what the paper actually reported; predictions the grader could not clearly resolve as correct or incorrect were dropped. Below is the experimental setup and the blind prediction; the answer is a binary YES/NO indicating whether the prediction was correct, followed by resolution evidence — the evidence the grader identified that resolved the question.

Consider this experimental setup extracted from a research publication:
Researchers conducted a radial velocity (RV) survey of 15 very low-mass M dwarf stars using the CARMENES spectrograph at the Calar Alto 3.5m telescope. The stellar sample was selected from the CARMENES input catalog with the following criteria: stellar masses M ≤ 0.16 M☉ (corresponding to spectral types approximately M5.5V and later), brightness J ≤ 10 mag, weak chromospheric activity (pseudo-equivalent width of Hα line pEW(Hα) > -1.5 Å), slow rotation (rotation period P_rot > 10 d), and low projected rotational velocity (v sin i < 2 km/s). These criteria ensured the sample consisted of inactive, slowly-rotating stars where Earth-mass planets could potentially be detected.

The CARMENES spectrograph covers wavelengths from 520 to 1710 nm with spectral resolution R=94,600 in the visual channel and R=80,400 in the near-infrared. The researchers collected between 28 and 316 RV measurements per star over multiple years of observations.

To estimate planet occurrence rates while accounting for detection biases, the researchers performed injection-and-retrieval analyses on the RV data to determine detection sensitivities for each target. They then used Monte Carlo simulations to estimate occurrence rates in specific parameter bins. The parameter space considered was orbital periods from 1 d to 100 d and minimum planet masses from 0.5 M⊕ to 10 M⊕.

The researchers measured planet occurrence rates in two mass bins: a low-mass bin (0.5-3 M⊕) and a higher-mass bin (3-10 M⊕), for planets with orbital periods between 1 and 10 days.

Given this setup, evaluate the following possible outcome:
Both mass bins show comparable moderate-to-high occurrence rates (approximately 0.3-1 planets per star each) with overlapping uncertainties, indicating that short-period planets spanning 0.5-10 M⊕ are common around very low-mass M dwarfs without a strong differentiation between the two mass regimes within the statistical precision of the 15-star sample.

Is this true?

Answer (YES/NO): NO